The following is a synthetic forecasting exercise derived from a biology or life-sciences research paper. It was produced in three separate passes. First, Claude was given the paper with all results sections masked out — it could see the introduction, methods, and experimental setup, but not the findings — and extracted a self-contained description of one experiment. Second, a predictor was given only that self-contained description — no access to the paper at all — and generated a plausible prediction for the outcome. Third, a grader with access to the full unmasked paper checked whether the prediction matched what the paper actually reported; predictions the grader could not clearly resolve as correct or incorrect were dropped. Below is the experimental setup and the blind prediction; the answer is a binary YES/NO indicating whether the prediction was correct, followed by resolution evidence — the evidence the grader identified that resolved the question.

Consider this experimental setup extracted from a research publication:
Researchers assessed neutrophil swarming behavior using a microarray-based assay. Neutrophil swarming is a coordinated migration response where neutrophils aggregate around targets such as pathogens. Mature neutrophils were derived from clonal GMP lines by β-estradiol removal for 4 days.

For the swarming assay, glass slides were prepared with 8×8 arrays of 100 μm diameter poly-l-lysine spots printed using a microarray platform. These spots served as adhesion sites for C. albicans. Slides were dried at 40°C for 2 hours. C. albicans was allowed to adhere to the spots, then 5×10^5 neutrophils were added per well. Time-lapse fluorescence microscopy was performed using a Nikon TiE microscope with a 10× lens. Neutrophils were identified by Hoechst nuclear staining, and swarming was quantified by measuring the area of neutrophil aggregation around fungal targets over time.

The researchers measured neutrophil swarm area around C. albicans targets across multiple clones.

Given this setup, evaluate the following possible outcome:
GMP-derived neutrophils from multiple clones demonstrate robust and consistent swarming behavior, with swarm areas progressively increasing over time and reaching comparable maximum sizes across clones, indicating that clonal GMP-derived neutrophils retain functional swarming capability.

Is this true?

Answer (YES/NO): NO